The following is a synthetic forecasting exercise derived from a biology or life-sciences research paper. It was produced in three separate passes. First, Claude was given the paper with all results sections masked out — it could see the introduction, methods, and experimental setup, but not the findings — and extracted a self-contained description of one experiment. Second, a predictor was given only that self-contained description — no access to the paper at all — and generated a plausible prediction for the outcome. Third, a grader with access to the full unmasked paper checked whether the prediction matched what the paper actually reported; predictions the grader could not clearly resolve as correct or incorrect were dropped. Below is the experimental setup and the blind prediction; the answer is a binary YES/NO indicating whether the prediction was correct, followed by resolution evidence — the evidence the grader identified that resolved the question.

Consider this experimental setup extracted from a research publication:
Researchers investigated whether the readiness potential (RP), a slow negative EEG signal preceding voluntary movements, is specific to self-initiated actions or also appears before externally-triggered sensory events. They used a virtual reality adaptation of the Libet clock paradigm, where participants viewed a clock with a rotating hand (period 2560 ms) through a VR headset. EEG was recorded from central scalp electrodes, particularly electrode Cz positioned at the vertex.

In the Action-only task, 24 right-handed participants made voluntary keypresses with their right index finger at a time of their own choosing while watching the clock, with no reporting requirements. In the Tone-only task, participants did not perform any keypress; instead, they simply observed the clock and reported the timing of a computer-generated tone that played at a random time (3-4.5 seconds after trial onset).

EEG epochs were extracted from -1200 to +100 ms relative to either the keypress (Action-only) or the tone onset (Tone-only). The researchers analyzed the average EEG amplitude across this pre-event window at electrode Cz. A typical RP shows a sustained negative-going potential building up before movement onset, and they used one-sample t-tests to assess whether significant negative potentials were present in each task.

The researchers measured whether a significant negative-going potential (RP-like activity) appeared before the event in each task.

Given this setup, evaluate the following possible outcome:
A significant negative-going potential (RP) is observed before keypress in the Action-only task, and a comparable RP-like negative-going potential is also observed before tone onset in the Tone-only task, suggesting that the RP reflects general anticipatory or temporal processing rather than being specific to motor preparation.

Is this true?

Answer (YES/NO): NO